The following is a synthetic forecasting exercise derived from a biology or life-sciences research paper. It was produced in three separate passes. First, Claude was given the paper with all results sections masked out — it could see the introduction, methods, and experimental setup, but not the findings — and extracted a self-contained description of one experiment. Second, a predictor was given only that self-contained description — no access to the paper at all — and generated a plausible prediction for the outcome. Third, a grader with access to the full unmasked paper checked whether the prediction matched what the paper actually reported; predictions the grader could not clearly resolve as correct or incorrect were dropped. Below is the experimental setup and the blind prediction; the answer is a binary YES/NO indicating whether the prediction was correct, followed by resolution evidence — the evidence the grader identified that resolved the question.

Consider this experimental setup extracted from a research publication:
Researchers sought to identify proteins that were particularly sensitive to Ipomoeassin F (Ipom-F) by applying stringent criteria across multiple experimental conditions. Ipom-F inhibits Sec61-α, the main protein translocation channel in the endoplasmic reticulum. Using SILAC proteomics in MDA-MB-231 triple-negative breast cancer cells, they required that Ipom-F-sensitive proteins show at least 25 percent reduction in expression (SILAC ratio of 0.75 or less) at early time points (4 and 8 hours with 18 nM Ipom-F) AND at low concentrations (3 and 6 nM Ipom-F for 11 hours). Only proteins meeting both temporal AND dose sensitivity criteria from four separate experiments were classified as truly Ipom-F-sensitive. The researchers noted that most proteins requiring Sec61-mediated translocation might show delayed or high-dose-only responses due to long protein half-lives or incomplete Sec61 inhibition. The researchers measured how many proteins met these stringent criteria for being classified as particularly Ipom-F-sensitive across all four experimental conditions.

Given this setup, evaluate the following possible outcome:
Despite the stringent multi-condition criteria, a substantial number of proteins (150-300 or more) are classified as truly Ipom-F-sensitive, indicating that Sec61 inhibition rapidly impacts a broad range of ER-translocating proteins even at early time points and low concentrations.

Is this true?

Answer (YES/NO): NO